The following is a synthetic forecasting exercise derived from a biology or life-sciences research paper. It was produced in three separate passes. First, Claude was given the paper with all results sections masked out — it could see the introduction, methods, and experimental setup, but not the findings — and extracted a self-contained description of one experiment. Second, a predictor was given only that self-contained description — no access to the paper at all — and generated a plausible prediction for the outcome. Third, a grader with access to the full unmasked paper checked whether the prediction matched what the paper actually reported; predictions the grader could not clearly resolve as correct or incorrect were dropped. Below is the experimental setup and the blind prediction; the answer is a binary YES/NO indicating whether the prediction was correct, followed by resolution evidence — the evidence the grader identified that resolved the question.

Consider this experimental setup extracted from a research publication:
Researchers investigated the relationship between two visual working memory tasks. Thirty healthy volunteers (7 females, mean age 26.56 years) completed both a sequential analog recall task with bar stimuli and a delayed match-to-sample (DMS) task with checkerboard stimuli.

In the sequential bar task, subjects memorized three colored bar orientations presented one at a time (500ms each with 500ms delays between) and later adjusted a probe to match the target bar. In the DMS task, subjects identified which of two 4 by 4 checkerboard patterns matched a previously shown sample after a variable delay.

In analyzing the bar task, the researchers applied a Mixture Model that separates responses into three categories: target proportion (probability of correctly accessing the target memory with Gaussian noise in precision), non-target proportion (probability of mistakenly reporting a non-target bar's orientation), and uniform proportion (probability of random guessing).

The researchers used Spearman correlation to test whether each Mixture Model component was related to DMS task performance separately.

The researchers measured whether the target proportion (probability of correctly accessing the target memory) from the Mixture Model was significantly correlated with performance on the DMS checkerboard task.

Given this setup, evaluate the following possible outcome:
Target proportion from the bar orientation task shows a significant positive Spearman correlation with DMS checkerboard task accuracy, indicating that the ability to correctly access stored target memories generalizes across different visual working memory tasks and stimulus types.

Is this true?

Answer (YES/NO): YES